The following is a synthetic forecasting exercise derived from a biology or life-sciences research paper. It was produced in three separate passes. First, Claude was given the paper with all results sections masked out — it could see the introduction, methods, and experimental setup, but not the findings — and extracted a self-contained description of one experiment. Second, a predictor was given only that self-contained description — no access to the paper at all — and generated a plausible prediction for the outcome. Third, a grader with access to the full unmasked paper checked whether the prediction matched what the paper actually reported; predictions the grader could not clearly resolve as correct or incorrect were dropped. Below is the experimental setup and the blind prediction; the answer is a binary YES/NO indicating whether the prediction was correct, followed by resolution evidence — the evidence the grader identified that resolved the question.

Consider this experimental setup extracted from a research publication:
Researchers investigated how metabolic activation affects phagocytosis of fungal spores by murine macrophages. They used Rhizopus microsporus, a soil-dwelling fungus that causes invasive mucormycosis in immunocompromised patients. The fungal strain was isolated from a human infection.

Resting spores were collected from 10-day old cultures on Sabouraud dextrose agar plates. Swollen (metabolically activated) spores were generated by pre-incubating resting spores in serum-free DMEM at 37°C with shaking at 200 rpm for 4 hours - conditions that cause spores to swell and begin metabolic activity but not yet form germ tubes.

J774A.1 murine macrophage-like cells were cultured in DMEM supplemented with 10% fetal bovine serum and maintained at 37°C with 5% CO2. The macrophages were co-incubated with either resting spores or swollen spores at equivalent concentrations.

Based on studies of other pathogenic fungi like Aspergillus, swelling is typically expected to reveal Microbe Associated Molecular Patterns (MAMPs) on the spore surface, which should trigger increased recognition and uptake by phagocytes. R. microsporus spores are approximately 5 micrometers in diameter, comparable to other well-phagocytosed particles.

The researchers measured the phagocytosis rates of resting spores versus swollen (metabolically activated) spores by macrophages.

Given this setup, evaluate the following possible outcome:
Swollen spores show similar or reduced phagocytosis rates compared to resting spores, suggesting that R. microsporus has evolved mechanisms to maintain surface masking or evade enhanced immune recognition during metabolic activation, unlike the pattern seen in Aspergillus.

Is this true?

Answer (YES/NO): YES